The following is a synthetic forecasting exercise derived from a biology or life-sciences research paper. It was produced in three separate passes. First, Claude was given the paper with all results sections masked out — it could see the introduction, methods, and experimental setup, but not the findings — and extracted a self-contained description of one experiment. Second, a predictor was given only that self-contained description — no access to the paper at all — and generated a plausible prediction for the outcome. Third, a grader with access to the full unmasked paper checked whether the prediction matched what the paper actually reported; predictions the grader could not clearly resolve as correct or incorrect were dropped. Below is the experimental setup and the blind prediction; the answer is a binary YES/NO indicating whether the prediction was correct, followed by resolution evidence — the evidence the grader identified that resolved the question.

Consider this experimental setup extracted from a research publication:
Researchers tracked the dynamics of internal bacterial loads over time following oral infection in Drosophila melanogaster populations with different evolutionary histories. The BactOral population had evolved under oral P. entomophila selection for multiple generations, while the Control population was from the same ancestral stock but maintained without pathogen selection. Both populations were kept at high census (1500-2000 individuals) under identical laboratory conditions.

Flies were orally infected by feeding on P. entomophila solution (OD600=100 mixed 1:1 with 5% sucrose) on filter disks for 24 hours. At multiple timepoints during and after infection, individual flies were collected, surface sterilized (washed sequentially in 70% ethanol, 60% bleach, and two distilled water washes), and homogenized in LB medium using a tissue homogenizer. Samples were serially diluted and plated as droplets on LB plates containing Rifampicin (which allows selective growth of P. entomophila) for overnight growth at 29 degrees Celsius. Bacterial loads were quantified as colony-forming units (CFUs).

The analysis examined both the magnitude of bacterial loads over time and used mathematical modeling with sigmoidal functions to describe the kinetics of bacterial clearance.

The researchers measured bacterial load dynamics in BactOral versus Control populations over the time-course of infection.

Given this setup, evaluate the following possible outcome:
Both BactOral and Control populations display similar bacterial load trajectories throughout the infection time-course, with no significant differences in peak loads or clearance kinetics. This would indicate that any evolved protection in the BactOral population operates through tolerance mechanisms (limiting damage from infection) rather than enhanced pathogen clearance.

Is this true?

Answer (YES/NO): NO